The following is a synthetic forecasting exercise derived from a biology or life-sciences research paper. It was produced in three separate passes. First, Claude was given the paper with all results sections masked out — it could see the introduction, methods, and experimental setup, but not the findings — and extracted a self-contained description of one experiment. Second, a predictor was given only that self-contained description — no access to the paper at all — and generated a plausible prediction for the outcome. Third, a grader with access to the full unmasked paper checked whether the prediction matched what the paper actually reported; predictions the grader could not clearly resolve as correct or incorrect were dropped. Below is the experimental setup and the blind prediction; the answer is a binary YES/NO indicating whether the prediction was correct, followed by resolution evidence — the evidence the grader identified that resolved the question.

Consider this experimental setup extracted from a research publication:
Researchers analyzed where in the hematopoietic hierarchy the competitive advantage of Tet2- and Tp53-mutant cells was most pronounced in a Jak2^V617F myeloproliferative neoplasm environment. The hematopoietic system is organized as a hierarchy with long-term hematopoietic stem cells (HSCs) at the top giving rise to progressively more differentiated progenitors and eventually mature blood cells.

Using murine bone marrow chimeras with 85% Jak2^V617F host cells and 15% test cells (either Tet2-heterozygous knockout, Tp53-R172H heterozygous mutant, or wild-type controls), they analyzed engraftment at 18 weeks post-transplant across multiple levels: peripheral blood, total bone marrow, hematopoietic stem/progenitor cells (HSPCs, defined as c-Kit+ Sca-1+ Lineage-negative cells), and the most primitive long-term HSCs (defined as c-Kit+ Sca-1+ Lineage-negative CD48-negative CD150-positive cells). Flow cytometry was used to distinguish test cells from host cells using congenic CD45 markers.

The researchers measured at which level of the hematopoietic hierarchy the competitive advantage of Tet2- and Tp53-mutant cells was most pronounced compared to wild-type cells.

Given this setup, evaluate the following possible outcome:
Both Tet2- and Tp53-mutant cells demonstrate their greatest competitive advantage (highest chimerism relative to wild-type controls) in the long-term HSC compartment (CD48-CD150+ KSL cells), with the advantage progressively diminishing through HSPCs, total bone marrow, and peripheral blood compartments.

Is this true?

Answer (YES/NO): NO